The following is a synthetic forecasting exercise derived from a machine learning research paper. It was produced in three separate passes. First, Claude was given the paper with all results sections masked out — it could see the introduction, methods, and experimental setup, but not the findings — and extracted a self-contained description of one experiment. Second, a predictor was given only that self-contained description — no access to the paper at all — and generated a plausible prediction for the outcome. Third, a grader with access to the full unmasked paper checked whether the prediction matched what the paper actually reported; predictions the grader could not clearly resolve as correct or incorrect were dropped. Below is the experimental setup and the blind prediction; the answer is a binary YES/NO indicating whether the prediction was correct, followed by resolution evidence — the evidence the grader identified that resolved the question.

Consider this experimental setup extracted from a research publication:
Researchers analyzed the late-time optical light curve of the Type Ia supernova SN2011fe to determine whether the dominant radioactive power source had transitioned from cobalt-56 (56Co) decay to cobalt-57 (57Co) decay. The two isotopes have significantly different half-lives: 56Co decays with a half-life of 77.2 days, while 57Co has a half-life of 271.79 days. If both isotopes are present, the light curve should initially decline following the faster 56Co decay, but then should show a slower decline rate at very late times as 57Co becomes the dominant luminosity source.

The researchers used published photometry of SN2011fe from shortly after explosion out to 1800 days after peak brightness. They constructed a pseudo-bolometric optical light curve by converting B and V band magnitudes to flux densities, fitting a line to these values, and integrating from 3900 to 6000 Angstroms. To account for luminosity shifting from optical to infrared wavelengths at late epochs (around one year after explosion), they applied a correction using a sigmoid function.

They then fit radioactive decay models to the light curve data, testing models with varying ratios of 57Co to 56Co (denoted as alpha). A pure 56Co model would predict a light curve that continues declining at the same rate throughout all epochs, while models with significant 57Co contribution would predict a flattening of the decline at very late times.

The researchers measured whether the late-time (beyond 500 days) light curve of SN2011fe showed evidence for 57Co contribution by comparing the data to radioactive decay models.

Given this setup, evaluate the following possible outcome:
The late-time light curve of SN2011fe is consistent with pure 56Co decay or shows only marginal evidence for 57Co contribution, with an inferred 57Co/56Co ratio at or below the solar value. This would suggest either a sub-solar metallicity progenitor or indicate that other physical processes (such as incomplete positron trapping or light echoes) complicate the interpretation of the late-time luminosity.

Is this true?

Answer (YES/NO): NO